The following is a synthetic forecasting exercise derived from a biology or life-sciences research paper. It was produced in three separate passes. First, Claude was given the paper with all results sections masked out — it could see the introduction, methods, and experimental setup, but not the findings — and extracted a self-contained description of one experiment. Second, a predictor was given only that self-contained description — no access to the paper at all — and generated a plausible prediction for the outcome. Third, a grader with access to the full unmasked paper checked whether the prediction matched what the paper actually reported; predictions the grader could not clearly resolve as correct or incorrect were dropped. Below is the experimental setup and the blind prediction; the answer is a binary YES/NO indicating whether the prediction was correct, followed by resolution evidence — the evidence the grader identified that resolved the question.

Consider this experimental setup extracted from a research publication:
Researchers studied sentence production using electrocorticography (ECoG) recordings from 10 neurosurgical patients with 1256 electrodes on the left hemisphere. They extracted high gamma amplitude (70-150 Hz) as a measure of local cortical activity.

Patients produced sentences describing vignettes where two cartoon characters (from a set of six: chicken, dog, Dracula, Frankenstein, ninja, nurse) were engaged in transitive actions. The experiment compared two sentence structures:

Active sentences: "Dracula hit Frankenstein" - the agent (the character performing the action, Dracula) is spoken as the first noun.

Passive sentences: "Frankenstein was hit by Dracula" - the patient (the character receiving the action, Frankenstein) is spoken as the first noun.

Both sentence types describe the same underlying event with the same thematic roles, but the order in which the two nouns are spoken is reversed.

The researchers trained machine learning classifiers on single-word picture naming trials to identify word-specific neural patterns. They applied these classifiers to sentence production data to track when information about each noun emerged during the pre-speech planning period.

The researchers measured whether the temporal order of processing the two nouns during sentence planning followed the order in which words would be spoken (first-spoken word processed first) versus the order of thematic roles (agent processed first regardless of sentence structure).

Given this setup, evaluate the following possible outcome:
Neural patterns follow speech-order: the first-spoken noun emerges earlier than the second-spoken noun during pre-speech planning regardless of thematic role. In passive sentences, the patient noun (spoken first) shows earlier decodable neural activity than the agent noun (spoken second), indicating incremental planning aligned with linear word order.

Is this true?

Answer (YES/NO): NO